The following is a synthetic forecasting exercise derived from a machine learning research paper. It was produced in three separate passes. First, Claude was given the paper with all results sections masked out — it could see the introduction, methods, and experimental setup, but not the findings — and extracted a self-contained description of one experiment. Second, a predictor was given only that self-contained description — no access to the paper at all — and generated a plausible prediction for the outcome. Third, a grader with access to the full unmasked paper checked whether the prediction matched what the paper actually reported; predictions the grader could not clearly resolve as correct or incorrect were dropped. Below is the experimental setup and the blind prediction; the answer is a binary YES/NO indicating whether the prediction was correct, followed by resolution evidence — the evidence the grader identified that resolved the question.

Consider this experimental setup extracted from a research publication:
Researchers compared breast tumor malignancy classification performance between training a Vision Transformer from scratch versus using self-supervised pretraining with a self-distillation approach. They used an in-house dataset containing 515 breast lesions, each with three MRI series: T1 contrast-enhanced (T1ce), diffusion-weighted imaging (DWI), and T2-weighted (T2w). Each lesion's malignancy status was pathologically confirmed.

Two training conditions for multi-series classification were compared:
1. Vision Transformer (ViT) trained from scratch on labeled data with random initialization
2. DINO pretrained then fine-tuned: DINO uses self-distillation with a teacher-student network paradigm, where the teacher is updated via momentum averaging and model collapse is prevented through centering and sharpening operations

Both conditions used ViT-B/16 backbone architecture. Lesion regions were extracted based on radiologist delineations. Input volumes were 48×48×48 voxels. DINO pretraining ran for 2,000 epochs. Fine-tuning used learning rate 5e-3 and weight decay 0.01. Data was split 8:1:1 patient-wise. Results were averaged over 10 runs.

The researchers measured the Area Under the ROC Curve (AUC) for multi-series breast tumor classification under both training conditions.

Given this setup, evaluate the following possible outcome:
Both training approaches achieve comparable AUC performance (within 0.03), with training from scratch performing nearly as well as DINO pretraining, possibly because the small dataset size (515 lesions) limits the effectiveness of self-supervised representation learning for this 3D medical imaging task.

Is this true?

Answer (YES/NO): YES